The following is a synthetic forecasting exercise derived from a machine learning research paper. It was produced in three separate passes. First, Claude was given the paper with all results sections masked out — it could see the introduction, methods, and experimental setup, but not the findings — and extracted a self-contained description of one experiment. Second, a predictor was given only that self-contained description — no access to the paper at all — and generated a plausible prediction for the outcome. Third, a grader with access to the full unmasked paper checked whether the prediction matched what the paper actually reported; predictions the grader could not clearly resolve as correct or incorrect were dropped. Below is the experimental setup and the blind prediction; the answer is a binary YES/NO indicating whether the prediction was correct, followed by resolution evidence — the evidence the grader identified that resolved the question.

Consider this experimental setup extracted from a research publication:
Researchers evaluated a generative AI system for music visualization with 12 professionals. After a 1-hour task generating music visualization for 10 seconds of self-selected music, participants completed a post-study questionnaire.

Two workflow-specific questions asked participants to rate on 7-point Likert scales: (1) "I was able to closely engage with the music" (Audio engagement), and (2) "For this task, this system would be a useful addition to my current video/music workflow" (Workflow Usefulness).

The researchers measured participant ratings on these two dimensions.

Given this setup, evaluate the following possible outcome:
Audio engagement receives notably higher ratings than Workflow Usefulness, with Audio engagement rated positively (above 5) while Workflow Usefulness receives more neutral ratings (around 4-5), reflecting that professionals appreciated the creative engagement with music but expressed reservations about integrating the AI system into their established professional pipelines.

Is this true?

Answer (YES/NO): NO